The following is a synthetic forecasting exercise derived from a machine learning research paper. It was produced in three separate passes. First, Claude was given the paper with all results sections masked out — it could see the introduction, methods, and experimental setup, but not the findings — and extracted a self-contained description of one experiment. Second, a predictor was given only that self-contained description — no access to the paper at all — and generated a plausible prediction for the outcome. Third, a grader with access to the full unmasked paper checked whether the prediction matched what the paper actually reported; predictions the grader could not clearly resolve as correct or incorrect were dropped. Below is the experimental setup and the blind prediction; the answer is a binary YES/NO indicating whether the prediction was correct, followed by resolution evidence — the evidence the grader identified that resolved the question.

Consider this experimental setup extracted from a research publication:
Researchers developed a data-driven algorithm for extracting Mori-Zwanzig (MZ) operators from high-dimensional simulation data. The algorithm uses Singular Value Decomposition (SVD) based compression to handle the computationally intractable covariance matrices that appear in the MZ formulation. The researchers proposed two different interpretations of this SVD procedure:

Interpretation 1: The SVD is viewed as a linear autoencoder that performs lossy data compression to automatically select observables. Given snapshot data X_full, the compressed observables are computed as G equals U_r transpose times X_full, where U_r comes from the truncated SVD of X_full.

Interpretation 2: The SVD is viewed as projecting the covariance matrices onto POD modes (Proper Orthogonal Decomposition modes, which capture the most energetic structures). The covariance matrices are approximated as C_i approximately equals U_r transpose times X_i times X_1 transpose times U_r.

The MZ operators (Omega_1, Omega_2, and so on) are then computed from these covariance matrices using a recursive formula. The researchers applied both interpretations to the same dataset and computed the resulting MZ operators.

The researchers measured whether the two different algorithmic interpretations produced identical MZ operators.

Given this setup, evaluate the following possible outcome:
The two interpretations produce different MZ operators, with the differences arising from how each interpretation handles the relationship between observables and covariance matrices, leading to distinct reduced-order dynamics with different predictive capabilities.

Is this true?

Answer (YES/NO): NO